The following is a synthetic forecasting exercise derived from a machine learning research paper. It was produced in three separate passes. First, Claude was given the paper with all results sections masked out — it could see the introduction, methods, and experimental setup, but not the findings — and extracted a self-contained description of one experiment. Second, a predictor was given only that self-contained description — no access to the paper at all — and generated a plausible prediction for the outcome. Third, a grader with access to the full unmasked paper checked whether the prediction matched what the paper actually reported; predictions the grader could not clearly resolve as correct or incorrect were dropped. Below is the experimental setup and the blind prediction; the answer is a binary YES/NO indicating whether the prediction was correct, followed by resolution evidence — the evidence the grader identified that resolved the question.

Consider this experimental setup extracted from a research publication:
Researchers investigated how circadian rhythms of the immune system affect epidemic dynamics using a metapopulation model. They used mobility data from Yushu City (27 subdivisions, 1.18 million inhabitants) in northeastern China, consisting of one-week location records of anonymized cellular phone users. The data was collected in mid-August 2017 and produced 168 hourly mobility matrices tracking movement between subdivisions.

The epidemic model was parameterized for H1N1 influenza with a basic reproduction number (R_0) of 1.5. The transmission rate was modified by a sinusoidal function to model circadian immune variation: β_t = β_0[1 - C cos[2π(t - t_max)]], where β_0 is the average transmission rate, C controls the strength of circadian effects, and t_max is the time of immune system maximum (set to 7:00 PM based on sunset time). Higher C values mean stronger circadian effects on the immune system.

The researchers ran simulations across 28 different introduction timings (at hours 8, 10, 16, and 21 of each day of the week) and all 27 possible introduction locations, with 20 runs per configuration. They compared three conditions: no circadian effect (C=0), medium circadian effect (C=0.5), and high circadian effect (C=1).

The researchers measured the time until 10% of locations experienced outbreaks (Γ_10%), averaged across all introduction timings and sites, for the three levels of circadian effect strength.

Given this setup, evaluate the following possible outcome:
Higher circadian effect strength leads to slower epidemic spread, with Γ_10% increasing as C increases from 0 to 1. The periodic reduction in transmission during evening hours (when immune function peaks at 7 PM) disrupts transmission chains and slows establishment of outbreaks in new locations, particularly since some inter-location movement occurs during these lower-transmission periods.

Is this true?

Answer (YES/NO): NO